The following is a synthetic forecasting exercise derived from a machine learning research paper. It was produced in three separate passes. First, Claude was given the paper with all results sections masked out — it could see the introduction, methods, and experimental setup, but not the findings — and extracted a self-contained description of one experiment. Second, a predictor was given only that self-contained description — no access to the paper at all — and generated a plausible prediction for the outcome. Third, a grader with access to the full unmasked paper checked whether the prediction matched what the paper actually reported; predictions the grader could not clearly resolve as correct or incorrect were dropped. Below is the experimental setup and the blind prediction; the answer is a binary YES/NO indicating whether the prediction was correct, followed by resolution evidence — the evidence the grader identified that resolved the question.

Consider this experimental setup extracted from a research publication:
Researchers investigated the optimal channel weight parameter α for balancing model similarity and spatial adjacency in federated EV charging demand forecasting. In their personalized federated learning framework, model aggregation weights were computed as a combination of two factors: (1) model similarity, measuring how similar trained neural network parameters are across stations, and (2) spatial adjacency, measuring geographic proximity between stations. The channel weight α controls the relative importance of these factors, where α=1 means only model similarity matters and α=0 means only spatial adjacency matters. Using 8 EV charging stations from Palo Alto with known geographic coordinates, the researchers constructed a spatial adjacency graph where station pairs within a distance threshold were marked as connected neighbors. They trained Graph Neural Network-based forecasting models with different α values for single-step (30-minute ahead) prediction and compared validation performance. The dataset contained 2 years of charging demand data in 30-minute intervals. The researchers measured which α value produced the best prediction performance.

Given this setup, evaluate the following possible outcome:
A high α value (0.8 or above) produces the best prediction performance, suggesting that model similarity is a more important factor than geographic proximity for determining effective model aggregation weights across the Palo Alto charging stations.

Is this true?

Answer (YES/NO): YES